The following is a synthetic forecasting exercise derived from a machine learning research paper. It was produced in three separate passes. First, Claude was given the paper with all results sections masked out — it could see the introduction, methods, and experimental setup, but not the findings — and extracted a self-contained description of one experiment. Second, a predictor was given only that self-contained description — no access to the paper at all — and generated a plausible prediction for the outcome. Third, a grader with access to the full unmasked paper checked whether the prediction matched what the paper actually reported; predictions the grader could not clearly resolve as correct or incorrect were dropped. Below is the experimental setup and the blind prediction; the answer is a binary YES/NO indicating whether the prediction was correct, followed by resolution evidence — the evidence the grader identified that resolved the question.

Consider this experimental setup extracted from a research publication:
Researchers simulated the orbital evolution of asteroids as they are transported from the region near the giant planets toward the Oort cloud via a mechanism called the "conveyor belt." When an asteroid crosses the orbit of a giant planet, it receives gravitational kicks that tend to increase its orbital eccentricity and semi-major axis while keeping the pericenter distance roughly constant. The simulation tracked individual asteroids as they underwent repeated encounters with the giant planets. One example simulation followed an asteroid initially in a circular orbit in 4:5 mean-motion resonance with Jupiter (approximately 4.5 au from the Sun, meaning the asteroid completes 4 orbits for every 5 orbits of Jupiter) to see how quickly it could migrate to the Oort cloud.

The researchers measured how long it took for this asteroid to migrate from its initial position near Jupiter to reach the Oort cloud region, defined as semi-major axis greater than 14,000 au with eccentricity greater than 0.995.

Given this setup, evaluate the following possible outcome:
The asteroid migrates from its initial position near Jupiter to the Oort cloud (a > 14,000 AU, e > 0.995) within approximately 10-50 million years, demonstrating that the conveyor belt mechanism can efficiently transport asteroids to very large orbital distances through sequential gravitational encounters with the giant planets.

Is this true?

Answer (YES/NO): NO